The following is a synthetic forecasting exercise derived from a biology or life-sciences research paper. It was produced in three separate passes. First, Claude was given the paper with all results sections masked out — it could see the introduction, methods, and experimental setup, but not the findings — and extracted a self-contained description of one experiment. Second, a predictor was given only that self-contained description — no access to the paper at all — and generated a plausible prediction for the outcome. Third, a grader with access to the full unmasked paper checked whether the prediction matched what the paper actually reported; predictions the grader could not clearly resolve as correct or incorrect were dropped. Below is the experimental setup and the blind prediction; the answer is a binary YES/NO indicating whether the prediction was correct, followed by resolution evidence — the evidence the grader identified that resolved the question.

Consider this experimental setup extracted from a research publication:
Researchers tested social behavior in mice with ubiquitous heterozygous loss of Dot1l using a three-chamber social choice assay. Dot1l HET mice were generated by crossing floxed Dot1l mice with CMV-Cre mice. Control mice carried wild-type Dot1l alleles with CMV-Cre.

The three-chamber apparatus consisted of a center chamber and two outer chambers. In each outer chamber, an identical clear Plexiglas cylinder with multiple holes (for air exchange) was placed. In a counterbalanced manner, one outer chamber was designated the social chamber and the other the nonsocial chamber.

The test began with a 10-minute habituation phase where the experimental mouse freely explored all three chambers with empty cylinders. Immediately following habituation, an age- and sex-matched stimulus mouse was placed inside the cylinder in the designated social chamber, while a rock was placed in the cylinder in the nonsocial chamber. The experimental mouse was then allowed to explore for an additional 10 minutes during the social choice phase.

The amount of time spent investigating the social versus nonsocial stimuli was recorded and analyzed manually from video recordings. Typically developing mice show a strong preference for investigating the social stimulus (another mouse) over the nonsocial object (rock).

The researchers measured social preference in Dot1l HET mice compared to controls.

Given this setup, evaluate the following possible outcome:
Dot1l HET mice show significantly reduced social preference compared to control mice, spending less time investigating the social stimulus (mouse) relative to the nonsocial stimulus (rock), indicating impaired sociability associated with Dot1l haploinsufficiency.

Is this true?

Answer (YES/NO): NO